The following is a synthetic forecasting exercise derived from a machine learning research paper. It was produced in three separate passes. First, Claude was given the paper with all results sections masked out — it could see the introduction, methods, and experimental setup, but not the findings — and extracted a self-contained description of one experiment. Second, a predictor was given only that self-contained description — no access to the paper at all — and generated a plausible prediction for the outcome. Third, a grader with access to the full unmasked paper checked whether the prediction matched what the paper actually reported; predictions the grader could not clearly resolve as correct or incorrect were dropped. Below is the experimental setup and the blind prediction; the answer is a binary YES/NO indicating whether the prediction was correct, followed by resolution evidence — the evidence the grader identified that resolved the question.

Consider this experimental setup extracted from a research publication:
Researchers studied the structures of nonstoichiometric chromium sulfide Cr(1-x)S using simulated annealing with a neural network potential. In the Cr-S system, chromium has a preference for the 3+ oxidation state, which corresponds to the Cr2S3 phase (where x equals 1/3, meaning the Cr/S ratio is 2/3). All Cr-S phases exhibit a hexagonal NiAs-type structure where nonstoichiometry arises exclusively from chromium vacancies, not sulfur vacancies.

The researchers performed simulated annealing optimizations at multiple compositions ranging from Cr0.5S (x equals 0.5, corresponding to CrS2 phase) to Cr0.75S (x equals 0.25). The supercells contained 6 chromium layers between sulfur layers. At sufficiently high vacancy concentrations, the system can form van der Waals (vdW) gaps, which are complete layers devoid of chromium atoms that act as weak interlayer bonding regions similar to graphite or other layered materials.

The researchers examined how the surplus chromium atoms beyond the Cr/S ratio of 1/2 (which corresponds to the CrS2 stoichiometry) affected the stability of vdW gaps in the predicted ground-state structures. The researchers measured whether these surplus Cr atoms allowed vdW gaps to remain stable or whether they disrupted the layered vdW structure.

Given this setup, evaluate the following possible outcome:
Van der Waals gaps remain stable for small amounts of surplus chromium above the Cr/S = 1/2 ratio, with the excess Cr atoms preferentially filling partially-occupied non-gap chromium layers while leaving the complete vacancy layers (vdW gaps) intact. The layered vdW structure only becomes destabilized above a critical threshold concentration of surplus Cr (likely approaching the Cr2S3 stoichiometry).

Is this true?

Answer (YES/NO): NO